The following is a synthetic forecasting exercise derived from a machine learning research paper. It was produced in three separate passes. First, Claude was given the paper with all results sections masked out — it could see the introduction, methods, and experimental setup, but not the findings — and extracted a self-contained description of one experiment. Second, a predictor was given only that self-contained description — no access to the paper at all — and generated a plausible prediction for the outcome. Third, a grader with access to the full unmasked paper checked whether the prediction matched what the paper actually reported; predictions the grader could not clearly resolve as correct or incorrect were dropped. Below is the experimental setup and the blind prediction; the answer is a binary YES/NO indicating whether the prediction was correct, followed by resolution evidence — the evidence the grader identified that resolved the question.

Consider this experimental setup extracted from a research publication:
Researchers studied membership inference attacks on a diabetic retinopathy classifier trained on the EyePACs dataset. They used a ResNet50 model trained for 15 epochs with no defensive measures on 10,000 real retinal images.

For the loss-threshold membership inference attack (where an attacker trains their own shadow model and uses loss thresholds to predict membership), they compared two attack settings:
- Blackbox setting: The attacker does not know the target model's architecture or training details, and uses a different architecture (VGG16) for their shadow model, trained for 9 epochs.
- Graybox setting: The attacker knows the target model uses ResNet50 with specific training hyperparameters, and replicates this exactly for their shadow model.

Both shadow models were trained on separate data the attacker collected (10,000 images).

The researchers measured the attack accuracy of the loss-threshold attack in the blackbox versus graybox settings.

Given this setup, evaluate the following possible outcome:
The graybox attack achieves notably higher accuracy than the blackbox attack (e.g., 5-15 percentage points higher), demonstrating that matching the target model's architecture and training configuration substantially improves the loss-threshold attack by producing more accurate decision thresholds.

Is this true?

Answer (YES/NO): NO